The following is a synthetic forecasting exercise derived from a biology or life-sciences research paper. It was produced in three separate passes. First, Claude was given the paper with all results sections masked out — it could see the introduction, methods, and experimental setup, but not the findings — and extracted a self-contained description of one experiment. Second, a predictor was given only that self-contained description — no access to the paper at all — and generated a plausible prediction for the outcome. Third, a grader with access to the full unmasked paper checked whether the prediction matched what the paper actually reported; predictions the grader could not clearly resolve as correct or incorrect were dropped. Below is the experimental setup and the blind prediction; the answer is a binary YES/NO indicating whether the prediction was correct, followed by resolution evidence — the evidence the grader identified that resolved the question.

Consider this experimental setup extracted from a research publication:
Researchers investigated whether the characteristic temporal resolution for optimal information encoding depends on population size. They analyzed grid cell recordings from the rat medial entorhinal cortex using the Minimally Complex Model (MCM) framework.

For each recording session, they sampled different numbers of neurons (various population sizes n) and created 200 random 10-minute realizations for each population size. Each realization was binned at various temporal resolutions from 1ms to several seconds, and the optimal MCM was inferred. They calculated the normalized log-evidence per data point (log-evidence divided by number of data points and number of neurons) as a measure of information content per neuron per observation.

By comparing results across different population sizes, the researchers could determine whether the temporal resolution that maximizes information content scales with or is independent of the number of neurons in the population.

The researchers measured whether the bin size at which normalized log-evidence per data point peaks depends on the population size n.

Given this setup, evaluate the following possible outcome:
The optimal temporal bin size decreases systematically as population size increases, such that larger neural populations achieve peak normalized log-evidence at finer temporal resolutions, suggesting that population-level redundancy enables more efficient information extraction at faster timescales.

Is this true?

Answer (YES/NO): NO